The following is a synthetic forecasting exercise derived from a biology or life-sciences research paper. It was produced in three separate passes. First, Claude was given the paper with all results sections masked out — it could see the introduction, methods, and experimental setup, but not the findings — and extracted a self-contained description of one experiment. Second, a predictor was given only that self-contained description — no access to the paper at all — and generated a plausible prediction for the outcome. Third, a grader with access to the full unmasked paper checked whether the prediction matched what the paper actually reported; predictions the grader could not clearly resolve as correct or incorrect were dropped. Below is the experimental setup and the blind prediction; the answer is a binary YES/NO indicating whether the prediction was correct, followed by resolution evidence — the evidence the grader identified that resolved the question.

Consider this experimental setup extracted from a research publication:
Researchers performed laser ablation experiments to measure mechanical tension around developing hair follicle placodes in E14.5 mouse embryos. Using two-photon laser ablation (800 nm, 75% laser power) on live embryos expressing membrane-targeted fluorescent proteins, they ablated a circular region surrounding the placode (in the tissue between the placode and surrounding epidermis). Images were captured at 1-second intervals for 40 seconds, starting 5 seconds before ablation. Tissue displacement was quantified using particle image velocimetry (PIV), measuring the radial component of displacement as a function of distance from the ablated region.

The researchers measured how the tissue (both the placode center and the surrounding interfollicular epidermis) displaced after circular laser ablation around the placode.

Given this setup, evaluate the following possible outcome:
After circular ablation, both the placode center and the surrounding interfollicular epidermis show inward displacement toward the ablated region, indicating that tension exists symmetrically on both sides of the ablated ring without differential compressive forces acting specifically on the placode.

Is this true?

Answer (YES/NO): NO